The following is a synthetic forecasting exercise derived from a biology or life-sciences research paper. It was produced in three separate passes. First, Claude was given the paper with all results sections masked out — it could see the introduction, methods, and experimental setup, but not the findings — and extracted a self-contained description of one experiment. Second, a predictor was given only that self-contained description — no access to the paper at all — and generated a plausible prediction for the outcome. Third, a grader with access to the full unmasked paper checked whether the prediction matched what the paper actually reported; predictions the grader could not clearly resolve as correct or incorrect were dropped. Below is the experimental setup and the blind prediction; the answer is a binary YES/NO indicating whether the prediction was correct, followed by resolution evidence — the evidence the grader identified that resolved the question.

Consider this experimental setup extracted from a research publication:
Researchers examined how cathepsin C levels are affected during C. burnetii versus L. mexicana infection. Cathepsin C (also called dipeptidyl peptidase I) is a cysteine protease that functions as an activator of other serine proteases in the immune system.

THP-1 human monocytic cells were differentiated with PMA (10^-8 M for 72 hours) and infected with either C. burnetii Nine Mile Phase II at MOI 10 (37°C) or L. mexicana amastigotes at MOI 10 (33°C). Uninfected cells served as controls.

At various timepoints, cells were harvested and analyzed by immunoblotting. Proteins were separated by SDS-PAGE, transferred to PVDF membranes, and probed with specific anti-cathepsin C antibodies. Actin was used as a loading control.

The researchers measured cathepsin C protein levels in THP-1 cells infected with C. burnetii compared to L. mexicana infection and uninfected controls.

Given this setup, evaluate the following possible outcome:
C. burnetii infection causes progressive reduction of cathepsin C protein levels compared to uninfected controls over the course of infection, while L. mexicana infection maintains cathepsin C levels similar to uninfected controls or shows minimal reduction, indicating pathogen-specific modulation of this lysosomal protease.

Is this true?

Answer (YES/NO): NO